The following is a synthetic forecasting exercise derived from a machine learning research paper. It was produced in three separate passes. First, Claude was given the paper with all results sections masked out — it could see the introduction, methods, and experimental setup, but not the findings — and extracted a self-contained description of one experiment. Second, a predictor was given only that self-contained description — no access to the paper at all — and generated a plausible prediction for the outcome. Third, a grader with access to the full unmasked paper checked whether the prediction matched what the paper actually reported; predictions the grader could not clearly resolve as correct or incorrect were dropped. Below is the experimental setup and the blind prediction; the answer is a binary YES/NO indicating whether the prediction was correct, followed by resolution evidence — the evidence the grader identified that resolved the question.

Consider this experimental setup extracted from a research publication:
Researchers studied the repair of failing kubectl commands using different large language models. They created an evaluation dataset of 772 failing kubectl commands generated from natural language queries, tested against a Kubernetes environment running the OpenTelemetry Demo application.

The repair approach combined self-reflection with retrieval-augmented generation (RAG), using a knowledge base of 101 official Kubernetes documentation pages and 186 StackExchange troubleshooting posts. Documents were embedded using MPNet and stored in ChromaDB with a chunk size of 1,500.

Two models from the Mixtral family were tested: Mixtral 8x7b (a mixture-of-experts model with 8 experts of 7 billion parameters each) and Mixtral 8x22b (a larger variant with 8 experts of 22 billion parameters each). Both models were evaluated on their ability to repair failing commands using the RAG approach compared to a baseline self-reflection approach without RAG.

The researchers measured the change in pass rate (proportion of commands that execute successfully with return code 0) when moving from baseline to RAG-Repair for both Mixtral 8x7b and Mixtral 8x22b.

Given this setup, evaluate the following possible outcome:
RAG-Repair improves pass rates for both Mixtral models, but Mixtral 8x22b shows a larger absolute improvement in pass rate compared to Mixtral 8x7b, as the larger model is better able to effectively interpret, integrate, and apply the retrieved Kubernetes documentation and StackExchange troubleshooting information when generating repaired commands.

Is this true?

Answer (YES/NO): NO